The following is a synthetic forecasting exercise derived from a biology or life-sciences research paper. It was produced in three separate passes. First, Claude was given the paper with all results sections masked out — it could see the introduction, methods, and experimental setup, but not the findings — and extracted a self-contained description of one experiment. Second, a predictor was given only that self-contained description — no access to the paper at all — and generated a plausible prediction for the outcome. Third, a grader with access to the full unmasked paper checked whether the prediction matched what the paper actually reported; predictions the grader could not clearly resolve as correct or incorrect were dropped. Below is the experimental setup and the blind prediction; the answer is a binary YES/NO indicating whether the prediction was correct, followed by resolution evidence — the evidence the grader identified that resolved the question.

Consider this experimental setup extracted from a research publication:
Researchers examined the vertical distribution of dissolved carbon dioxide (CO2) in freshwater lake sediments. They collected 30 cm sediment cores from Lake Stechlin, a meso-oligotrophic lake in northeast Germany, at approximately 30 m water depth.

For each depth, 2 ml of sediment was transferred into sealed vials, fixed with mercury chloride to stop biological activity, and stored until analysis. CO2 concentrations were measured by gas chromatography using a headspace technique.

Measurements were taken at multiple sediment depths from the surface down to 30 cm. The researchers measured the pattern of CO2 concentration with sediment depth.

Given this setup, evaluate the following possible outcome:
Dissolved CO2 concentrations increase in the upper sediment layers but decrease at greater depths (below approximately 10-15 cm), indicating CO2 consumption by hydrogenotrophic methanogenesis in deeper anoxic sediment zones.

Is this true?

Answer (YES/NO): NO